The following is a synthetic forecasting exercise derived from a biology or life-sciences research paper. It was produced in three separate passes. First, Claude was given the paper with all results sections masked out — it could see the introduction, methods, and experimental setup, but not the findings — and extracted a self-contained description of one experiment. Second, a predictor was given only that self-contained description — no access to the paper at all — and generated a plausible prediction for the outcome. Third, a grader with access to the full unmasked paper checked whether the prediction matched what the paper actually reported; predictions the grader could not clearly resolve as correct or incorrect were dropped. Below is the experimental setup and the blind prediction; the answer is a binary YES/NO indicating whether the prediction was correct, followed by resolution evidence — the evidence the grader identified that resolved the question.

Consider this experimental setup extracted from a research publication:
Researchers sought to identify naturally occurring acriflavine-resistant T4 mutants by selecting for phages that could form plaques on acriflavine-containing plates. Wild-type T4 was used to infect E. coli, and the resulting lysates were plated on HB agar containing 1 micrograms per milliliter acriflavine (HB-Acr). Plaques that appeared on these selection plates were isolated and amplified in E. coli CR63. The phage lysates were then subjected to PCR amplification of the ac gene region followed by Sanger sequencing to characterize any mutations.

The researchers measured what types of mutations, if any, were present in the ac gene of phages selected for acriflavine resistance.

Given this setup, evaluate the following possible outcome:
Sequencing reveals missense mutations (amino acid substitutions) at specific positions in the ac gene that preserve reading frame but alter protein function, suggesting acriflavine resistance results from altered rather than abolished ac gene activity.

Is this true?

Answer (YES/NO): YES